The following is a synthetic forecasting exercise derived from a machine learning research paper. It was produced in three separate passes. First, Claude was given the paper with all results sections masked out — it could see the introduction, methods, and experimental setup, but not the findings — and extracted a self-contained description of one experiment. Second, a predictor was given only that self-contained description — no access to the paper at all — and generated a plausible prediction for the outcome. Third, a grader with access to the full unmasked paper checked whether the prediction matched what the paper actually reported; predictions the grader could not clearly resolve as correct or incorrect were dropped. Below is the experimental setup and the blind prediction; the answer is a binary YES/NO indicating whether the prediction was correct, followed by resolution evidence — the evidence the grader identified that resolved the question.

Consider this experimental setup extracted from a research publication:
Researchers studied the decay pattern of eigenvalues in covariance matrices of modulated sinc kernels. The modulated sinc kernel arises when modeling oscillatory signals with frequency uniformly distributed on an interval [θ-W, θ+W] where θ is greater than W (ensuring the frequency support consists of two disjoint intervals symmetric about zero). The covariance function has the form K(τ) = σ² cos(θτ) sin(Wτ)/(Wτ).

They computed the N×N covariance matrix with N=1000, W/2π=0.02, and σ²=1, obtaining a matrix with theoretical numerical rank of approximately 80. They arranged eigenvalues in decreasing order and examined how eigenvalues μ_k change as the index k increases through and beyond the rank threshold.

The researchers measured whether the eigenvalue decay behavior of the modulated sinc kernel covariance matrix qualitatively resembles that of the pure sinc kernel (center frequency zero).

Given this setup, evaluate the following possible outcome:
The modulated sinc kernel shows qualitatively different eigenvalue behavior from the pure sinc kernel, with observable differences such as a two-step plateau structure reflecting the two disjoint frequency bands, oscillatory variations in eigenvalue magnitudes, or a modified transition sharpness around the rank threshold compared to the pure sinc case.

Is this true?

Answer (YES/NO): NO